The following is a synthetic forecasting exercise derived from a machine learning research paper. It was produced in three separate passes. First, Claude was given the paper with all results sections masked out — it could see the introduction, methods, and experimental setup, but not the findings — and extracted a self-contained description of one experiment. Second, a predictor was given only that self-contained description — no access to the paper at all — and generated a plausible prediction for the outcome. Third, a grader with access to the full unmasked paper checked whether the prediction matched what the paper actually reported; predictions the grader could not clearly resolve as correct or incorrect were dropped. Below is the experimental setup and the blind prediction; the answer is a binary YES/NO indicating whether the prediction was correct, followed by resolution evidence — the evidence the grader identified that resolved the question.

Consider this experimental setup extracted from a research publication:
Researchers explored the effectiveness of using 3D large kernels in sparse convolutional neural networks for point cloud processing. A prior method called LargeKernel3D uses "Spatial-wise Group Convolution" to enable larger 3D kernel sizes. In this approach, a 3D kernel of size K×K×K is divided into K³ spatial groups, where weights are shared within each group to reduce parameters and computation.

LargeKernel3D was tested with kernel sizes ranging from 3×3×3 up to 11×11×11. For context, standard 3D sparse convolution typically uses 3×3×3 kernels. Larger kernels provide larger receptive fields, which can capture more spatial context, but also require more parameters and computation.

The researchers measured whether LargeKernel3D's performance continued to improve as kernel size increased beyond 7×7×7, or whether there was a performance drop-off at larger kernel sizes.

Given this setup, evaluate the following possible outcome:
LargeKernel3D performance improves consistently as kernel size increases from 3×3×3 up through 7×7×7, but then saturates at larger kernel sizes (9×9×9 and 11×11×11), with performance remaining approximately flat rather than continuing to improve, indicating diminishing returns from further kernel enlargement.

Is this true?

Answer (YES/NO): NO